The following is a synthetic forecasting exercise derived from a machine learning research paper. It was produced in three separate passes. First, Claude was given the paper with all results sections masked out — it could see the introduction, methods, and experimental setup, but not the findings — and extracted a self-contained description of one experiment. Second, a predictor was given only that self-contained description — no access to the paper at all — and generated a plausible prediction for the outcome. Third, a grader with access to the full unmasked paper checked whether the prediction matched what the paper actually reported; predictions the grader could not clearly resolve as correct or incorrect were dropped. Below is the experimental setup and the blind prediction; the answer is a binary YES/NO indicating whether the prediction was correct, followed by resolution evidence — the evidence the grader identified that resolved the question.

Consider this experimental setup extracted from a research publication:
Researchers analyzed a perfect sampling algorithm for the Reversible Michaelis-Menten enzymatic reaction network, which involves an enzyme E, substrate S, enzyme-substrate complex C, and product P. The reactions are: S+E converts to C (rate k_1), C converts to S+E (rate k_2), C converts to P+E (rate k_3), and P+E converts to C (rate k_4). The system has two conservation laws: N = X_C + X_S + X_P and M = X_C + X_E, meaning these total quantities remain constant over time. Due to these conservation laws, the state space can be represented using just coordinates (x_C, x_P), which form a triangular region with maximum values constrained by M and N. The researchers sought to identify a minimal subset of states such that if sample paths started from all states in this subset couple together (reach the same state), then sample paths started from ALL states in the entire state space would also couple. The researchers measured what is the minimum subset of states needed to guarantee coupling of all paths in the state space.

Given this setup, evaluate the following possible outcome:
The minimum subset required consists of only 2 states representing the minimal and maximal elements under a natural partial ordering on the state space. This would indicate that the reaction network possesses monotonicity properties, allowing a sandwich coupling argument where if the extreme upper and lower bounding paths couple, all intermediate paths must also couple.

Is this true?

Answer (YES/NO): NO